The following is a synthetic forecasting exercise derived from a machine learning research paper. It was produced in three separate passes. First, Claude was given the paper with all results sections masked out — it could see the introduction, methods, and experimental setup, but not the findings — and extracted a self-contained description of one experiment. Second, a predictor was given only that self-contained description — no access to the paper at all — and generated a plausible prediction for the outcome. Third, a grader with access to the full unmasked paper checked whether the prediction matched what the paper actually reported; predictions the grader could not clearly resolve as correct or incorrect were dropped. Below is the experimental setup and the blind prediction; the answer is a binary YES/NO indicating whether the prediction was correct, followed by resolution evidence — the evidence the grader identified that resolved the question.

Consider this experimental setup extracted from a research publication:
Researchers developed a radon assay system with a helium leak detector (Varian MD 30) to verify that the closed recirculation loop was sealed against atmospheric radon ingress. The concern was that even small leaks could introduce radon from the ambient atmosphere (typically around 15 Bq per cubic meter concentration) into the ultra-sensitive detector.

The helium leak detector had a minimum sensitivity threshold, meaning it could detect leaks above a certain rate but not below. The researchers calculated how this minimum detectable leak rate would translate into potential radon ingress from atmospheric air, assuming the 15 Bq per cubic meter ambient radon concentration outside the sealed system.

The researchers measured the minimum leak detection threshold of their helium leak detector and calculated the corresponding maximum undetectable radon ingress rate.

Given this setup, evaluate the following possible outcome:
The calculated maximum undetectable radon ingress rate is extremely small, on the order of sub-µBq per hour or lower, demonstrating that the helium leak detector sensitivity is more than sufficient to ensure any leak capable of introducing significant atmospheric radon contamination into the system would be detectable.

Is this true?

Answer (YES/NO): YES